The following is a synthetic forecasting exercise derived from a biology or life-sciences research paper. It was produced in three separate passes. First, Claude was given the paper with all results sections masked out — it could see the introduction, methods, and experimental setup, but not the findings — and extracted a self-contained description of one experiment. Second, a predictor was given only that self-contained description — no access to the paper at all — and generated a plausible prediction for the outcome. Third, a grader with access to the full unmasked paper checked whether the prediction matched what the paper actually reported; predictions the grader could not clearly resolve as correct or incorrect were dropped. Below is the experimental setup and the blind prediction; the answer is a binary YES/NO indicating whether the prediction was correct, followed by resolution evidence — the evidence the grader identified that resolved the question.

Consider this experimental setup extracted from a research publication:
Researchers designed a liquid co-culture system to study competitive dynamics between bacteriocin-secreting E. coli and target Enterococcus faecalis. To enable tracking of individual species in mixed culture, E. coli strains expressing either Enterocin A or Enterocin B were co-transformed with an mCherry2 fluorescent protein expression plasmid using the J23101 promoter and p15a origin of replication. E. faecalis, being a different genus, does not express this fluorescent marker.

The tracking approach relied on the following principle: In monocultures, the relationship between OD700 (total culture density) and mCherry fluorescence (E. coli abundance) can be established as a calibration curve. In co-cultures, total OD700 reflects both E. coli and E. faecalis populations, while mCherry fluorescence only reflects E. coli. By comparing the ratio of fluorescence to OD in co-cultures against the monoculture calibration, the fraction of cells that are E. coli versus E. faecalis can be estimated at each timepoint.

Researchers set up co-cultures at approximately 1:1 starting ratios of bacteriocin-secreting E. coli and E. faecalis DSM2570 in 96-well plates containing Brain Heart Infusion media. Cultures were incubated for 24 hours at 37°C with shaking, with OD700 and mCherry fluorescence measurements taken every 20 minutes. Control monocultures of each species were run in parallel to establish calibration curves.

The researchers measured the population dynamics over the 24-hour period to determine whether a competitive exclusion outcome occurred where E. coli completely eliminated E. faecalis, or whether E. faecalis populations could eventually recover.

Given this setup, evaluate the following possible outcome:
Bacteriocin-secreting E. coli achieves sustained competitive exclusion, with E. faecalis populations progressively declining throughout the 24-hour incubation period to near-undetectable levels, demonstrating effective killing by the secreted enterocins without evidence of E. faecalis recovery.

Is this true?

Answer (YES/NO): NO